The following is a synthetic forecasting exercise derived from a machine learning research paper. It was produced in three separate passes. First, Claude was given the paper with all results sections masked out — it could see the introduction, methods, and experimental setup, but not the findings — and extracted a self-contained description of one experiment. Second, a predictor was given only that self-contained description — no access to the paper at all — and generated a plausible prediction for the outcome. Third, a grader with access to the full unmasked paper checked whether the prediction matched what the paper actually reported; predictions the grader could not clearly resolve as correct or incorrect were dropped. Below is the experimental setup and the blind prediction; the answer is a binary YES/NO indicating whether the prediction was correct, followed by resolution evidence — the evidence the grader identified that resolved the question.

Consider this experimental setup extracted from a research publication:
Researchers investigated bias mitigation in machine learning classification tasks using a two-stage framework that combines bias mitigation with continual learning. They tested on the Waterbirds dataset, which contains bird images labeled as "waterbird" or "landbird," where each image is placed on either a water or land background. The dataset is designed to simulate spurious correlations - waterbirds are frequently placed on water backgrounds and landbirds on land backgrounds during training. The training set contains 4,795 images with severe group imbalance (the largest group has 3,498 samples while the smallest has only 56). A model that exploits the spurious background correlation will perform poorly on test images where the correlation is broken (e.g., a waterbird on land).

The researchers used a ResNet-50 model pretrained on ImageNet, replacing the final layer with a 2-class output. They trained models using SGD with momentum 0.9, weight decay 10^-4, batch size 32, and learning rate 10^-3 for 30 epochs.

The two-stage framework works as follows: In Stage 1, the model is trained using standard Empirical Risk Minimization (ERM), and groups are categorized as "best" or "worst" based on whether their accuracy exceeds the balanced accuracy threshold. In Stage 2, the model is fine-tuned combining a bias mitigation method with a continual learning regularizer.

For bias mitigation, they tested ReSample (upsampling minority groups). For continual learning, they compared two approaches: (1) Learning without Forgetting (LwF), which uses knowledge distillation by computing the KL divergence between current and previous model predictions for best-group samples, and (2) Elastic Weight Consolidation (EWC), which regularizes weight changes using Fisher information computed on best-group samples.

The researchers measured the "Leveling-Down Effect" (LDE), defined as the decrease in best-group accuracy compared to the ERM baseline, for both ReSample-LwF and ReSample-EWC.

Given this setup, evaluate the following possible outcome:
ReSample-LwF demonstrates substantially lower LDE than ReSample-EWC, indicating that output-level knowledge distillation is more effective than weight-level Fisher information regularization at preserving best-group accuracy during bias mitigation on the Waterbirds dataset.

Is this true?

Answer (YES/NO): NO